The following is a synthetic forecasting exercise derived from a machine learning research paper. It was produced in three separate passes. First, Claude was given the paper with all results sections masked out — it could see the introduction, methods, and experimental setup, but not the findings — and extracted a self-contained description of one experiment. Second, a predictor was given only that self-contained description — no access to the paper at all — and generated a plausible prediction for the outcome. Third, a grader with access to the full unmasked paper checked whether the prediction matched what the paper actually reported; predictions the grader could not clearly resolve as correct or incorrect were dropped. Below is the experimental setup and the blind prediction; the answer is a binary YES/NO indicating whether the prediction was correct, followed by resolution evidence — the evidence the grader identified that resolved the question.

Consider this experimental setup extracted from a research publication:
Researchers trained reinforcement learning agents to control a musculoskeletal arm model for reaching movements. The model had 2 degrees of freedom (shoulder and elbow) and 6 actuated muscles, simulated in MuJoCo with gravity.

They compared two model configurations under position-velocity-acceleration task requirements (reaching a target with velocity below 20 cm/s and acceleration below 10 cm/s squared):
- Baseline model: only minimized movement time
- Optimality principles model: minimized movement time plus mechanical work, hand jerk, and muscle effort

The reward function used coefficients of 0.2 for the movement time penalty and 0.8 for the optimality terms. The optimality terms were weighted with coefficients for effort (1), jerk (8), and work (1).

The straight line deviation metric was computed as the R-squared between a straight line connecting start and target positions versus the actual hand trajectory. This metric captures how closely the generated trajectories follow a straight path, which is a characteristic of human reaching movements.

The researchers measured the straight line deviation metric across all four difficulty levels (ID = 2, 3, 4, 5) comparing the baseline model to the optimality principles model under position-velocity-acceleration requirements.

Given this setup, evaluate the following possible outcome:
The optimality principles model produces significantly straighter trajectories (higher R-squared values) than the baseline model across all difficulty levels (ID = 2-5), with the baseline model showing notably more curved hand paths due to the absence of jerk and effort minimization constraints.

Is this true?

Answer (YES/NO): NO